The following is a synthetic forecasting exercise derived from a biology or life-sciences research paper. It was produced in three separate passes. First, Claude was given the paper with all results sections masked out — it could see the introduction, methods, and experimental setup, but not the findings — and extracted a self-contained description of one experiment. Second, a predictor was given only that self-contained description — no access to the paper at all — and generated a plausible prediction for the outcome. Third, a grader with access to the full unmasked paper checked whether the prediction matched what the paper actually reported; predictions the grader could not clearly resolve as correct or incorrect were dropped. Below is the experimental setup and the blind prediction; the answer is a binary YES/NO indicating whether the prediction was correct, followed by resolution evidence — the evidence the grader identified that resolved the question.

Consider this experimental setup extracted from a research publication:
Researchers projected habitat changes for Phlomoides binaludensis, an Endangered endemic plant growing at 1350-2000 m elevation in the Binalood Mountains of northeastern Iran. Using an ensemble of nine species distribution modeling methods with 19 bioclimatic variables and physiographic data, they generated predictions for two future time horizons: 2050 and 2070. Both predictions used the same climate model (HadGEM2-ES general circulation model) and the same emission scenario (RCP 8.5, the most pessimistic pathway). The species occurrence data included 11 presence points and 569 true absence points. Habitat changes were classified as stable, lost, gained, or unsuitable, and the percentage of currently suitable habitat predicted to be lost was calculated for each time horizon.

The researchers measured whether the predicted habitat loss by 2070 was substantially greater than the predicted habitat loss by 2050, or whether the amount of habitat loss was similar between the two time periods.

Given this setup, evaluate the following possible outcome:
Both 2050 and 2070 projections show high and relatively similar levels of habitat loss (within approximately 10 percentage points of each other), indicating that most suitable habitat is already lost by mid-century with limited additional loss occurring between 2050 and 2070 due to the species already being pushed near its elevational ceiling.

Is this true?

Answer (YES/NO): YES